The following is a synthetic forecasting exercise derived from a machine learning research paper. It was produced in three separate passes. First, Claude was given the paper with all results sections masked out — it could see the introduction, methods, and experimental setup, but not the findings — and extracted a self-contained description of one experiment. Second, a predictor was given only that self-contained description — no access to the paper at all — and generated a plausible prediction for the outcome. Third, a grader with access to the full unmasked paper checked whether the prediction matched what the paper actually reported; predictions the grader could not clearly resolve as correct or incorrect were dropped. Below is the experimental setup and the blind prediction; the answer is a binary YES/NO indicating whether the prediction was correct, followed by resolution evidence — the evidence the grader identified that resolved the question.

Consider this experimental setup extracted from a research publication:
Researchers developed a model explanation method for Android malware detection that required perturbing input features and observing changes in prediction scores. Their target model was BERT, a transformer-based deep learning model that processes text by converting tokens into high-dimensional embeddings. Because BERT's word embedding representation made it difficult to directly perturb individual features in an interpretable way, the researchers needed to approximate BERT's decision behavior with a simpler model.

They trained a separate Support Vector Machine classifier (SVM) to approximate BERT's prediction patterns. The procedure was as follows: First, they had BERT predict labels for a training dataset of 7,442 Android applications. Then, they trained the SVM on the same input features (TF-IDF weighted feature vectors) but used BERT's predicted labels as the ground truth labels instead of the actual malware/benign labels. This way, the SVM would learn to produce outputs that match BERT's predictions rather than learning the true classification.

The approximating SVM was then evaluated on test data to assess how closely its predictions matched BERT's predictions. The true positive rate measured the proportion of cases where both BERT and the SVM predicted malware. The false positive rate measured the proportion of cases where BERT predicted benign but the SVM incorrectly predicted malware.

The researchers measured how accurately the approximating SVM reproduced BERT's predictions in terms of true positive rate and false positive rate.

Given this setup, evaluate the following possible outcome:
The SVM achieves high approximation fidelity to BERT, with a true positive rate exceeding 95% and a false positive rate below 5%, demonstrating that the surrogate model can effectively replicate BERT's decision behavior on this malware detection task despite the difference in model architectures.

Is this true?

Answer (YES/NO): YES